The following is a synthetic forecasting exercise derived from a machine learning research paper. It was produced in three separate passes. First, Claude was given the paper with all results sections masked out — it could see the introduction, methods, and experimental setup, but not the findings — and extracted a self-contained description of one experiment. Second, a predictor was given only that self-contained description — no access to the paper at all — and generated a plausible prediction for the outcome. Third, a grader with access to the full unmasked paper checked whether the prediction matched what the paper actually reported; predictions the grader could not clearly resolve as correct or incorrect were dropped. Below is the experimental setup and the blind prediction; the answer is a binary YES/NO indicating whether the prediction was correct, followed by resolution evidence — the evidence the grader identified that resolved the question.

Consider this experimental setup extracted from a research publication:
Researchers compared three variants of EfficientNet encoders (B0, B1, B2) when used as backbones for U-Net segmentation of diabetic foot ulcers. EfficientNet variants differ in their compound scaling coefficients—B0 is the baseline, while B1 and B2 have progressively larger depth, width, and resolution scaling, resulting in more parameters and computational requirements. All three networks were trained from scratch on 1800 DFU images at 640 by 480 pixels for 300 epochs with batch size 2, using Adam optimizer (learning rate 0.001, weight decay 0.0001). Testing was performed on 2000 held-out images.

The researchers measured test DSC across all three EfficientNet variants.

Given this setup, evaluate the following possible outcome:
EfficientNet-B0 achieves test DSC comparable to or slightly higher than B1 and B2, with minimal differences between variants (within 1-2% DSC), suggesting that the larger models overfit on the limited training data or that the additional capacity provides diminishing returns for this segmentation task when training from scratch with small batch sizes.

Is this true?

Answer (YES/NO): YES